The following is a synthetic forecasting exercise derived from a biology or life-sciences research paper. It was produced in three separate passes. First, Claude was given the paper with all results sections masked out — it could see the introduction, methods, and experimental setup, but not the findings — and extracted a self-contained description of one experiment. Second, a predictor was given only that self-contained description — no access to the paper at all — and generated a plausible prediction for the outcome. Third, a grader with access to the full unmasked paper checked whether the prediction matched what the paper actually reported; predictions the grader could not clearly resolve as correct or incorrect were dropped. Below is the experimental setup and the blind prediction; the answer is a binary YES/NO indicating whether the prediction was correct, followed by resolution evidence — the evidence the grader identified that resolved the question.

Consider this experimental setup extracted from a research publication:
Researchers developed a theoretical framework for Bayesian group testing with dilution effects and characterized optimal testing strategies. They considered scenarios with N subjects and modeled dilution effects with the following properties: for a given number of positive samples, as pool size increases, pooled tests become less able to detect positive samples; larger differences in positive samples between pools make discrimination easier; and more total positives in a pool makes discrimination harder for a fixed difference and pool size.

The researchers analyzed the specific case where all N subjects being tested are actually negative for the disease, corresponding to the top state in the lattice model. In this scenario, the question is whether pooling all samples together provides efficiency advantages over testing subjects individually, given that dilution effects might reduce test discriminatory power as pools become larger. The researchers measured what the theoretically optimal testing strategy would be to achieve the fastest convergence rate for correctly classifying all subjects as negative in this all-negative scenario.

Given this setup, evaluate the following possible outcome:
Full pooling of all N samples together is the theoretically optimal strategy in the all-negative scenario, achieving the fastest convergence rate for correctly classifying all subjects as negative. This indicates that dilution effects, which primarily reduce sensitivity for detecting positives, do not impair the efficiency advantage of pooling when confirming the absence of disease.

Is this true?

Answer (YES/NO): YES